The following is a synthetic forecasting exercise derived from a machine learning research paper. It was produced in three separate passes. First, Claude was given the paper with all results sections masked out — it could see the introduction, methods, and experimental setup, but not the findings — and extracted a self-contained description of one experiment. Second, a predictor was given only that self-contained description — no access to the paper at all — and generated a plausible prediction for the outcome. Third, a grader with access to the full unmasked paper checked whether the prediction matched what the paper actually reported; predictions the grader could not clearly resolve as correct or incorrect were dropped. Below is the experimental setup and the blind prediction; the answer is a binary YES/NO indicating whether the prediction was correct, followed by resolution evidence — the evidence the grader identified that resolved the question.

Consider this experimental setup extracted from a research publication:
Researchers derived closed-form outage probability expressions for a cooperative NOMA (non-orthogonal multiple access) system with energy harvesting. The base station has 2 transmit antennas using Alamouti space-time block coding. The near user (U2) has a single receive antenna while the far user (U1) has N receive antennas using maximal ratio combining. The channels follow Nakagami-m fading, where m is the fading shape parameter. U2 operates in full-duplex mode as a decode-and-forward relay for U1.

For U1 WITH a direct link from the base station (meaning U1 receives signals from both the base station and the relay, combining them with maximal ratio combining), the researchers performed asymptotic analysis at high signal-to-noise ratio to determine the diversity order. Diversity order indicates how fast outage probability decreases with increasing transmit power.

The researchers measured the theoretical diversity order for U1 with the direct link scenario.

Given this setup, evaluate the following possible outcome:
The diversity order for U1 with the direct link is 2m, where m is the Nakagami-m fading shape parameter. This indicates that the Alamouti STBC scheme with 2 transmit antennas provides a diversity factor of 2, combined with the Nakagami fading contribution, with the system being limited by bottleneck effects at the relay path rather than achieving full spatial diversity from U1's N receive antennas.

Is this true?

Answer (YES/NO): NO